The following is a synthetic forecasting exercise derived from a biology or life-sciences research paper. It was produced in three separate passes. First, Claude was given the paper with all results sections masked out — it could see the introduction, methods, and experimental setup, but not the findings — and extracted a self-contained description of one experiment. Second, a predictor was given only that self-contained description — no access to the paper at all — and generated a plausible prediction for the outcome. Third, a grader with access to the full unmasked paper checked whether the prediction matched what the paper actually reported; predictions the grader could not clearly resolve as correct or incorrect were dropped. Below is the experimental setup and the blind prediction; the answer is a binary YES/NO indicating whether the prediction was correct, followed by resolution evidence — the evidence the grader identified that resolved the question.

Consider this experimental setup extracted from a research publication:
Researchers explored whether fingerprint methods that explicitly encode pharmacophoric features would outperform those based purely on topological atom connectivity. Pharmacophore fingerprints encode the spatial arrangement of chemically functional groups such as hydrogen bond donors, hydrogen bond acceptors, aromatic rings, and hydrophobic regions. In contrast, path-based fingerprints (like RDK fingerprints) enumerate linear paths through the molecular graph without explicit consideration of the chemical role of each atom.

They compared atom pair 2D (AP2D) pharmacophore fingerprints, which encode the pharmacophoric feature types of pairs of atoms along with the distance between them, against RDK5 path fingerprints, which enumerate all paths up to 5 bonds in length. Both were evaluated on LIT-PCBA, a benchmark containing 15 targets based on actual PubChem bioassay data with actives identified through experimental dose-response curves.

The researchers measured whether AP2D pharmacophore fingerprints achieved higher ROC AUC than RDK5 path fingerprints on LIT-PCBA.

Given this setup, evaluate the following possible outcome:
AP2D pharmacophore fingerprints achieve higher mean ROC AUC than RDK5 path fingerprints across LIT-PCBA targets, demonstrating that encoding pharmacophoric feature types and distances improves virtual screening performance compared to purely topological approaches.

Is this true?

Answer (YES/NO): NO